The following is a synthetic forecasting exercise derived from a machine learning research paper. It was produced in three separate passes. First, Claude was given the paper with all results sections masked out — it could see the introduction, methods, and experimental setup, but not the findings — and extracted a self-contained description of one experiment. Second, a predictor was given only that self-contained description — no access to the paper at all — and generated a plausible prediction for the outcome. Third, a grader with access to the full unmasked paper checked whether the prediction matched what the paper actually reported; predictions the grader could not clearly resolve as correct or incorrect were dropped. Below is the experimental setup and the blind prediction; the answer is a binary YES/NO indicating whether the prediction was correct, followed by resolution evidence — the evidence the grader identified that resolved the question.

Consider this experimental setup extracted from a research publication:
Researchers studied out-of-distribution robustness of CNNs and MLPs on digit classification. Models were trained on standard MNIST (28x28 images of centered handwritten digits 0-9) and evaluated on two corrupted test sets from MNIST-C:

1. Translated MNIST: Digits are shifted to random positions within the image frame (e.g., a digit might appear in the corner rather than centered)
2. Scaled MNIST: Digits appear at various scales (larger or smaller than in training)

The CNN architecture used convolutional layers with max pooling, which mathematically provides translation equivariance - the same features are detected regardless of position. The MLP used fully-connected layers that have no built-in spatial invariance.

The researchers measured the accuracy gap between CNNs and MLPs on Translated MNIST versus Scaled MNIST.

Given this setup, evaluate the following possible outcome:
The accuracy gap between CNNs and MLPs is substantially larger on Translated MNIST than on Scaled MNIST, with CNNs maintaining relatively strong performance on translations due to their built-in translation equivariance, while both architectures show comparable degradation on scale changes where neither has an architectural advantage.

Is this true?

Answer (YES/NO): NO